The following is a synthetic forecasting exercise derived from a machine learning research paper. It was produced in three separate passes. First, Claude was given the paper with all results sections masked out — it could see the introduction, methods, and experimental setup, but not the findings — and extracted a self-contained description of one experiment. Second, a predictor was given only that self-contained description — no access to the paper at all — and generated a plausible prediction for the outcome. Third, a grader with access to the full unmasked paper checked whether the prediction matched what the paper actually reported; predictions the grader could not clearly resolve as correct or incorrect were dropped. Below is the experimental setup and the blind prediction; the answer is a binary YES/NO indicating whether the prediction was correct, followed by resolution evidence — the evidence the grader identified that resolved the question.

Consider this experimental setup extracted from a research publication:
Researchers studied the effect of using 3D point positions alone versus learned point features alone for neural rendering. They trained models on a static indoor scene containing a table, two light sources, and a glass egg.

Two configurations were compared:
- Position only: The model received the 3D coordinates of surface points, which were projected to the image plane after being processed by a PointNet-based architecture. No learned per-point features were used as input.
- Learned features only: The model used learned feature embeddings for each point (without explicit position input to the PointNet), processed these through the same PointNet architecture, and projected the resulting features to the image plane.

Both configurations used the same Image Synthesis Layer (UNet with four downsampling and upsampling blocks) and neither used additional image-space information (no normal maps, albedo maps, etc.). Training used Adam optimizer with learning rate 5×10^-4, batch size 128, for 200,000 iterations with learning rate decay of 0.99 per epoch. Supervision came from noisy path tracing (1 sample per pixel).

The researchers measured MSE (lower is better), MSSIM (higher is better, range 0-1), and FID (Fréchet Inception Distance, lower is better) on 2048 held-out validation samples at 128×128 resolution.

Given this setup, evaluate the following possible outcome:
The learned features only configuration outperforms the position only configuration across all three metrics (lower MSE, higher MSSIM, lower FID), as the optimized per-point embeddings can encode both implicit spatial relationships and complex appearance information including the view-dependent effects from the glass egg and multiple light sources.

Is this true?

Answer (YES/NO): NO